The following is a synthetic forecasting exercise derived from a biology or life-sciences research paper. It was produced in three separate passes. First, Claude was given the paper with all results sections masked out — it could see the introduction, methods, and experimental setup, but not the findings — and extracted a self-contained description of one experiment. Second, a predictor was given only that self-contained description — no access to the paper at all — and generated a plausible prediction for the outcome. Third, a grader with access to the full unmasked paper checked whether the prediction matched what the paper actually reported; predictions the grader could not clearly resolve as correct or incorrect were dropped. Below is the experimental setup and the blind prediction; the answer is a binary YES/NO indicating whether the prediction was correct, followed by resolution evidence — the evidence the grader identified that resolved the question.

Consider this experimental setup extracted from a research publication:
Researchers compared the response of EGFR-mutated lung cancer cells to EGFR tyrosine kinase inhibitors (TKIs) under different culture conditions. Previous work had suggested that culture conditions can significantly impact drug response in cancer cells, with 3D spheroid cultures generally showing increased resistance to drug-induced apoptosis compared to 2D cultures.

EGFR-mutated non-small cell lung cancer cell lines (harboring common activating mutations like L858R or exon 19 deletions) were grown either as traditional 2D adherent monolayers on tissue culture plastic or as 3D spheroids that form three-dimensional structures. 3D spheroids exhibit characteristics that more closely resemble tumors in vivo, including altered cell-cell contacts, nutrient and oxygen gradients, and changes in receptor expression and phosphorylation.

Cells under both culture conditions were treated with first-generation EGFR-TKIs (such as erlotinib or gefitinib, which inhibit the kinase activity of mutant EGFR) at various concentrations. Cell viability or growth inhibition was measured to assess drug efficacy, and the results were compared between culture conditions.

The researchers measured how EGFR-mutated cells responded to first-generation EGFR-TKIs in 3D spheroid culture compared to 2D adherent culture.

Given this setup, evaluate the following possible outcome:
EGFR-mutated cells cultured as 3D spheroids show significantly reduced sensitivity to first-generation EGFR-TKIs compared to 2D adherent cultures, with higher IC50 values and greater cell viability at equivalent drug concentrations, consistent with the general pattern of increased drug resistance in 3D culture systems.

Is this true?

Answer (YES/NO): NO